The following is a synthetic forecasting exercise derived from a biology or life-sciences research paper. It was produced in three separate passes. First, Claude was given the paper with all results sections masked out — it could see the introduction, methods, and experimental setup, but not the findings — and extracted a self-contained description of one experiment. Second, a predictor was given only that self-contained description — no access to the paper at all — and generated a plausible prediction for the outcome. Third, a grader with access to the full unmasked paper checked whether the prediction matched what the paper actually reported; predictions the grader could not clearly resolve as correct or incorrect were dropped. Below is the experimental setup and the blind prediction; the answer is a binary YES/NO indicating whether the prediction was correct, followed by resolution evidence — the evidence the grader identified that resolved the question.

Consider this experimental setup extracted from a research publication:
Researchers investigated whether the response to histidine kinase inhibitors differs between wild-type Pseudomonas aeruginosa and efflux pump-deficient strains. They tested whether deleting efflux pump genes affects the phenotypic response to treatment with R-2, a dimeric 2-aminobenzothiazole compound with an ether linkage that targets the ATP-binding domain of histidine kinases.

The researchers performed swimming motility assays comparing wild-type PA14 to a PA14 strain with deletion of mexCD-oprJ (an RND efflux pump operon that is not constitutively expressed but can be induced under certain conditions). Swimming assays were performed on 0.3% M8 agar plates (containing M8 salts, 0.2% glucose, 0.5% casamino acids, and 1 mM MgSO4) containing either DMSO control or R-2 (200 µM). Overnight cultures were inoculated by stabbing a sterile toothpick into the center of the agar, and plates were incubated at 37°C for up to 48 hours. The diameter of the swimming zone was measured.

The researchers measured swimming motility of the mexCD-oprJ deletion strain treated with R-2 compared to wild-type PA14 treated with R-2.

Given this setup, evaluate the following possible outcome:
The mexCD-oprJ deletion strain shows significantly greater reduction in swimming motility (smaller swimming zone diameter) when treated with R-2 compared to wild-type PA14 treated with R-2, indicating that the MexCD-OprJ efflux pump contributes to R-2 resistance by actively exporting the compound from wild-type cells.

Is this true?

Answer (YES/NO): NO